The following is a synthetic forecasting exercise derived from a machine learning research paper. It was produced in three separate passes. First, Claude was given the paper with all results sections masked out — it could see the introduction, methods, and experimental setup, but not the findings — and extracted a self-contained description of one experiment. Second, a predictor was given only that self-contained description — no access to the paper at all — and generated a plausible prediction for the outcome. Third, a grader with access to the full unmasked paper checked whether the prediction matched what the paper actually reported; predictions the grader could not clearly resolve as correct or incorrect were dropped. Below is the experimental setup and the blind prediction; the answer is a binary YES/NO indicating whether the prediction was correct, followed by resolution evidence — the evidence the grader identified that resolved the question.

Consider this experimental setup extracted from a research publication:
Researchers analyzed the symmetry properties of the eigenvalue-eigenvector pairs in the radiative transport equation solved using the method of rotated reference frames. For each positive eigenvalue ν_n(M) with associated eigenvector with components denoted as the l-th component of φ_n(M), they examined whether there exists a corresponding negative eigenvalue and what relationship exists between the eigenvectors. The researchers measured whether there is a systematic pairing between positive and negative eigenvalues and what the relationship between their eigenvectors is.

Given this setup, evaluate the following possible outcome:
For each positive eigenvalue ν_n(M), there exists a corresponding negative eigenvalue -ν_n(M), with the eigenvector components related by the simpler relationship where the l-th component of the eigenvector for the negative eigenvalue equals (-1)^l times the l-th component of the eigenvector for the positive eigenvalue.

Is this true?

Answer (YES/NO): YES